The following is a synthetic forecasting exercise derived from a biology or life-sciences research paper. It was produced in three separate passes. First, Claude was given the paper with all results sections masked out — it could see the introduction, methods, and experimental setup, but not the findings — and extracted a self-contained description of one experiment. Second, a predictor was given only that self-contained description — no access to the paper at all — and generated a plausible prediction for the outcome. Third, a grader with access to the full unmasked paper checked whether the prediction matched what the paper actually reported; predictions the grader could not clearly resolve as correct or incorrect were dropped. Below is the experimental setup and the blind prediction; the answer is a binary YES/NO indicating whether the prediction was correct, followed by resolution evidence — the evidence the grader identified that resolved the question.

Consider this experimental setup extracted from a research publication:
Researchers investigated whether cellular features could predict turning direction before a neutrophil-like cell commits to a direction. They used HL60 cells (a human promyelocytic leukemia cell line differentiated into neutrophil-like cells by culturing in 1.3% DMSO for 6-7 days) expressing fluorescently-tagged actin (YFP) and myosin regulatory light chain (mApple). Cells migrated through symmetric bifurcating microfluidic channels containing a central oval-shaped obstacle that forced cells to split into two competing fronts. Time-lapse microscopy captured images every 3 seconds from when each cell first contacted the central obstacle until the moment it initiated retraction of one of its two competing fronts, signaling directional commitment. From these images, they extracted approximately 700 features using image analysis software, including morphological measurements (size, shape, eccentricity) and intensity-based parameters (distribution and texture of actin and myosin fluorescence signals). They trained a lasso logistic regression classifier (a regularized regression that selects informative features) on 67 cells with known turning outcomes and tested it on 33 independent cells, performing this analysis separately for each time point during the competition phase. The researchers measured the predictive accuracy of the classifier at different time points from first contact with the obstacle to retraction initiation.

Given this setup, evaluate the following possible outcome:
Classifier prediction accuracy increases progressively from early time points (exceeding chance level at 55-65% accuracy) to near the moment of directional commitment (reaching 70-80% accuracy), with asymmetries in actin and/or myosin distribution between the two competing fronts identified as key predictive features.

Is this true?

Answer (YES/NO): NO